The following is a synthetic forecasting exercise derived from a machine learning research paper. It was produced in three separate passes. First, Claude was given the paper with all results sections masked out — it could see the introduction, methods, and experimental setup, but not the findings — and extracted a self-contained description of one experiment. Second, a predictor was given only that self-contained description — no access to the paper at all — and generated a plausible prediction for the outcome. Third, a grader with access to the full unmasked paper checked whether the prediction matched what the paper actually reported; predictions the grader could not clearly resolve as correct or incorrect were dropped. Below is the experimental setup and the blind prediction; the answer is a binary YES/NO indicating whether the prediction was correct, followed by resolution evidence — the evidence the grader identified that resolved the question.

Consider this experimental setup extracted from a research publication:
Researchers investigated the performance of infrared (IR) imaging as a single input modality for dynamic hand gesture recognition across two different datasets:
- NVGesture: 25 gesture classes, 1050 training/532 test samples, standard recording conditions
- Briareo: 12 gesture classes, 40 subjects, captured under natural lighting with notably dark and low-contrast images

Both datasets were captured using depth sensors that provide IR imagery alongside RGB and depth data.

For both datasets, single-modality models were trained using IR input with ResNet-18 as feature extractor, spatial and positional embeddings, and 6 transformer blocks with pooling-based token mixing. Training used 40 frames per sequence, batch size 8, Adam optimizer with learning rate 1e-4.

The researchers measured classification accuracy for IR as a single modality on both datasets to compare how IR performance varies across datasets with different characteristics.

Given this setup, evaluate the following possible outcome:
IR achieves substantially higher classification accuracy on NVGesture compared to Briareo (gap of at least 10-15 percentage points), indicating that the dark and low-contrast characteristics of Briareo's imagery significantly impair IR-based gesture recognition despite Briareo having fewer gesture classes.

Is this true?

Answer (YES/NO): NO